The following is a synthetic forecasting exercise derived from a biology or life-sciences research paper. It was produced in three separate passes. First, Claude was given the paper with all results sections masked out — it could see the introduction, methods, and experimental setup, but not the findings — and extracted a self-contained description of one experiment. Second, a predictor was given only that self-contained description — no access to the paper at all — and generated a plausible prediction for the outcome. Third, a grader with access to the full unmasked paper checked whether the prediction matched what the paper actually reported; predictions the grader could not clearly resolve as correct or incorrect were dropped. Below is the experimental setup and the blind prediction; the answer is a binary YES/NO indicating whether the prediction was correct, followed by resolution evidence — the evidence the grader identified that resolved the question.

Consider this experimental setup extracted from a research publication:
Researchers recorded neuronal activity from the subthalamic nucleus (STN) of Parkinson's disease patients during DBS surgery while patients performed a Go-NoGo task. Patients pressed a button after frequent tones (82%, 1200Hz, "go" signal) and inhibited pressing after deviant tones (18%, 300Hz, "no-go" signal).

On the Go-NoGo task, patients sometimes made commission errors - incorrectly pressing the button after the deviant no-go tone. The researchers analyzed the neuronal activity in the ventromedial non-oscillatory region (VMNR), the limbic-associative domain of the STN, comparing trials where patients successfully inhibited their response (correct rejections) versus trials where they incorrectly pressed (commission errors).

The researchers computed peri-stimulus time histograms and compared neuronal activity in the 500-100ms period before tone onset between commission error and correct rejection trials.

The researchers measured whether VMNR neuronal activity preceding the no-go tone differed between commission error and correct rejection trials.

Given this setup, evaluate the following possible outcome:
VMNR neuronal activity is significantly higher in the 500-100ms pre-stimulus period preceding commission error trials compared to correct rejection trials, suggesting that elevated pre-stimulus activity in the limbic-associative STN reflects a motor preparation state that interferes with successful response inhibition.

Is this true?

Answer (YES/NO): NO